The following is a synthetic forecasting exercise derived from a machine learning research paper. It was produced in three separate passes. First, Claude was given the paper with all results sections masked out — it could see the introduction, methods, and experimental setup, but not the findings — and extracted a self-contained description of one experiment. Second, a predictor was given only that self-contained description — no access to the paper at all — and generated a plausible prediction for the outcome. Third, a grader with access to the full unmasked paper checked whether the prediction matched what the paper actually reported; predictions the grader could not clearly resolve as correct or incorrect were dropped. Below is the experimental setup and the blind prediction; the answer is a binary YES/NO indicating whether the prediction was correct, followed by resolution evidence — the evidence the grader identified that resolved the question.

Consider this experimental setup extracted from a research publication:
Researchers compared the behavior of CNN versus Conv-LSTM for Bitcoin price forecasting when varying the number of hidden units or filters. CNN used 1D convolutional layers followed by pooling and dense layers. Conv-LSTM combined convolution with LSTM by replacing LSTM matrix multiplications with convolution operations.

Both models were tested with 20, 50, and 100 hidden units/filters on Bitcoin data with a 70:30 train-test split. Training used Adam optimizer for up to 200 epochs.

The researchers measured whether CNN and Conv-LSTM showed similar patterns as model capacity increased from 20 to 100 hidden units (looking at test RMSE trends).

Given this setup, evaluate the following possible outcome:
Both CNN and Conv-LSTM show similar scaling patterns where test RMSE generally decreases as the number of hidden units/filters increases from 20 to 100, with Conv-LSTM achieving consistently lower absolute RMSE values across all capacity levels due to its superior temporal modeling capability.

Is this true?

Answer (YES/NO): NO